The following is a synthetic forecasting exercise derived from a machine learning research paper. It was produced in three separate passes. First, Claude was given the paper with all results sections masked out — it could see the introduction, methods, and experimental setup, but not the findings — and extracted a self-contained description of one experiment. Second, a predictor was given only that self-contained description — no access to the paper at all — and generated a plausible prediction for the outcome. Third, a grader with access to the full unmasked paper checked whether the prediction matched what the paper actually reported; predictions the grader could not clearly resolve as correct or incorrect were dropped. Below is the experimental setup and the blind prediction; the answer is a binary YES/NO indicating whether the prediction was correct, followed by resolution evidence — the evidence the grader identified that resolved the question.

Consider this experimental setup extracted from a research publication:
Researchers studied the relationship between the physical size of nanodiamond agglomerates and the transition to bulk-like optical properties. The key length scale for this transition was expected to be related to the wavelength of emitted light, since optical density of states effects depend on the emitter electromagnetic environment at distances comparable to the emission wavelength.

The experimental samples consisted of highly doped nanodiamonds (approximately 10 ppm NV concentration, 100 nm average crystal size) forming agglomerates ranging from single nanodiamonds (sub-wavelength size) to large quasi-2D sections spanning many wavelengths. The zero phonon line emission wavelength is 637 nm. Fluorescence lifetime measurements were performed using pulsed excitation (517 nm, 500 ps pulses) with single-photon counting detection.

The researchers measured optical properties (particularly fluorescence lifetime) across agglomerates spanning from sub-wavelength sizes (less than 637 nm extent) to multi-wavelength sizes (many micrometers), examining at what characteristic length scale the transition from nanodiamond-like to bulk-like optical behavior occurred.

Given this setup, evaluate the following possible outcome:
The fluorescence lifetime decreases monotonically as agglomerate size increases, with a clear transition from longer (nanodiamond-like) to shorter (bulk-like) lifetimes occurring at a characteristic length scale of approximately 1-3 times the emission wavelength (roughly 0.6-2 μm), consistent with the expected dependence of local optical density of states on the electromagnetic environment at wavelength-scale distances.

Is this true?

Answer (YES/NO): YES